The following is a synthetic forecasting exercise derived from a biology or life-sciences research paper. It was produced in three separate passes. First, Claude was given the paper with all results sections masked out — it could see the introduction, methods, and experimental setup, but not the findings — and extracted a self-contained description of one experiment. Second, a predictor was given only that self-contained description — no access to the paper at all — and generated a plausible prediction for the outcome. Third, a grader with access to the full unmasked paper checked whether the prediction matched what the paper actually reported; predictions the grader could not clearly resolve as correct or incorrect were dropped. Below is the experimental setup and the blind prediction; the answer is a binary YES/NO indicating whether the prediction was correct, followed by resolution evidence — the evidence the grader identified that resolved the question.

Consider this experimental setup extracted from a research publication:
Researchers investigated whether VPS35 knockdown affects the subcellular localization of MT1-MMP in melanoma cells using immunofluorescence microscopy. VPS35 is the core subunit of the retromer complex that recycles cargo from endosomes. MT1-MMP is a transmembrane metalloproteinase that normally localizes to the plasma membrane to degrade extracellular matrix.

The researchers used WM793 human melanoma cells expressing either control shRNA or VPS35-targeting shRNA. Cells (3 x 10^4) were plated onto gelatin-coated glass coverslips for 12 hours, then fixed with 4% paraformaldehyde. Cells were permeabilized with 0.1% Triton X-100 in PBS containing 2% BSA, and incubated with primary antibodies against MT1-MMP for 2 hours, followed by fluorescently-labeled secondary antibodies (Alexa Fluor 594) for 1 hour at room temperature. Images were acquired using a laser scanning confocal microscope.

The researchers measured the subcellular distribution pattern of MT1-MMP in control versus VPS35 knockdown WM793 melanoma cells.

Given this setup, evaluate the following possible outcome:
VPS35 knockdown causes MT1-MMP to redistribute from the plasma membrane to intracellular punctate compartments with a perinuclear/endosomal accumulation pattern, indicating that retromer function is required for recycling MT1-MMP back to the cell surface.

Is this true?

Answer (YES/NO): YES